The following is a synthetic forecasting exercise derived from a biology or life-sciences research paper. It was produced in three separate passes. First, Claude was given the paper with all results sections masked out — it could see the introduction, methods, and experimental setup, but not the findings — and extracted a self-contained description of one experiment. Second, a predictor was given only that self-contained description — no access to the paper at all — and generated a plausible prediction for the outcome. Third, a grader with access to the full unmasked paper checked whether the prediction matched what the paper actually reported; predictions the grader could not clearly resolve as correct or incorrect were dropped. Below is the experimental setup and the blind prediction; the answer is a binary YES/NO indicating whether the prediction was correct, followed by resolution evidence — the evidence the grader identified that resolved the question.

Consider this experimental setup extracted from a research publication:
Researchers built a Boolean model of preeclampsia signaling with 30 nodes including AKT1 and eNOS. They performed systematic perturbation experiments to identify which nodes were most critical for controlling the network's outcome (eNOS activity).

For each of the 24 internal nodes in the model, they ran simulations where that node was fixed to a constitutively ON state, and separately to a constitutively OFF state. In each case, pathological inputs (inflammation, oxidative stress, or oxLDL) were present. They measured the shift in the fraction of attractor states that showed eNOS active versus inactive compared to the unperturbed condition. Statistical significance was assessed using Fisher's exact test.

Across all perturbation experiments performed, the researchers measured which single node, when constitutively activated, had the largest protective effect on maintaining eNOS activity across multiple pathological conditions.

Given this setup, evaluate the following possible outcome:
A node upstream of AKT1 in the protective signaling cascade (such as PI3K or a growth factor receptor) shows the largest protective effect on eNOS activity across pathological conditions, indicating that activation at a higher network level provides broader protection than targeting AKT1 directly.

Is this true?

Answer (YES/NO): NO